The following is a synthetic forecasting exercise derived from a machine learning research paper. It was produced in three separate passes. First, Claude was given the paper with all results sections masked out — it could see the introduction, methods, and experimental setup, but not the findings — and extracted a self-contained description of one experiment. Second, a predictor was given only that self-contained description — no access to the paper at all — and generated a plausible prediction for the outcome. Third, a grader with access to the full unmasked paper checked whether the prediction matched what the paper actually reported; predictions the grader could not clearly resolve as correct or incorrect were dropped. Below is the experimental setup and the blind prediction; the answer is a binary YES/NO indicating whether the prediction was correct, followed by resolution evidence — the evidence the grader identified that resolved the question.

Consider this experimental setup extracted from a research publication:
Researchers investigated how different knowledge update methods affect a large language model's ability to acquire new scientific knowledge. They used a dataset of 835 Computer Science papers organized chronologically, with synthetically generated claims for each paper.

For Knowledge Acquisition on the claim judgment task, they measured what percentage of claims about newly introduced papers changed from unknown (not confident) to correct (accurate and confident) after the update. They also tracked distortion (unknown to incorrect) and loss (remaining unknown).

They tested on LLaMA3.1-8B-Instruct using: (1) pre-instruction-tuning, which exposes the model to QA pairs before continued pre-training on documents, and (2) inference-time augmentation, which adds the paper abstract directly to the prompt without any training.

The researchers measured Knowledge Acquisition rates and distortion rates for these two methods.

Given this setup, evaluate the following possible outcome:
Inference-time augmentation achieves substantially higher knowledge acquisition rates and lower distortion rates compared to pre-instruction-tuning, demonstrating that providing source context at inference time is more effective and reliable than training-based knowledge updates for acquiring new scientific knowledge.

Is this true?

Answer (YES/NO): NO